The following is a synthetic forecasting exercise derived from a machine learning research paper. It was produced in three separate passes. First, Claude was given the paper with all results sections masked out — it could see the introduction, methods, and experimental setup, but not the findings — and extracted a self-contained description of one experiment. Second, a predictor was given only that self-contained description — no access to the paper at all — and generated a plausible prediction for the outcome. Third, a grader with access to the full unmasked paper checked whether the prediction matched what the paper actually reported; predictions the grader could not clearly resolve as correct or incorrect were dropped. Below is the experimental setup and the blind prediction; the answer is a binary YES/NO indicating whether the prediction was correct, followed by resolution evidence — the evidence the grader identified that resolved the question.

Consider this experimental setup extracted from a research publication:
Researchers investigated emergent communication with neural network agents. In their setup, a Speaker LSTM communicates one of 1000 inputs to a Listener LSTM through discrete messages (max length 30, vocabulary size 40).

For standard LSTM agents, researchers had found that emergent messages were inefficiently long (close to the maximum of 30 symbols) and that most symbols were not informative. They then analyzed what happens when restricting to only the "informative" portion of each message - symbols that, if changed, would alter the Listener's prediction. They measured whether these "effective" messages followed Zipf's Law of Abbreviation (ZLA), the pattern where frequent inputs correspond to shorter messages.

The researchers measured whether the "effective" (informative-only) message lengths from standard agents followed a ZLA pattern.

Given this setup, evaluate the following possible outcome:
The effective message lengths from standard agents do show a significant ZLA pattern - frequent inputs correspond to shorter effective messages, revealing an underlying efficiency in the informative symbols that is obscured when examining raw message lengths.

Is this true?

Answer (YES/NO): YES